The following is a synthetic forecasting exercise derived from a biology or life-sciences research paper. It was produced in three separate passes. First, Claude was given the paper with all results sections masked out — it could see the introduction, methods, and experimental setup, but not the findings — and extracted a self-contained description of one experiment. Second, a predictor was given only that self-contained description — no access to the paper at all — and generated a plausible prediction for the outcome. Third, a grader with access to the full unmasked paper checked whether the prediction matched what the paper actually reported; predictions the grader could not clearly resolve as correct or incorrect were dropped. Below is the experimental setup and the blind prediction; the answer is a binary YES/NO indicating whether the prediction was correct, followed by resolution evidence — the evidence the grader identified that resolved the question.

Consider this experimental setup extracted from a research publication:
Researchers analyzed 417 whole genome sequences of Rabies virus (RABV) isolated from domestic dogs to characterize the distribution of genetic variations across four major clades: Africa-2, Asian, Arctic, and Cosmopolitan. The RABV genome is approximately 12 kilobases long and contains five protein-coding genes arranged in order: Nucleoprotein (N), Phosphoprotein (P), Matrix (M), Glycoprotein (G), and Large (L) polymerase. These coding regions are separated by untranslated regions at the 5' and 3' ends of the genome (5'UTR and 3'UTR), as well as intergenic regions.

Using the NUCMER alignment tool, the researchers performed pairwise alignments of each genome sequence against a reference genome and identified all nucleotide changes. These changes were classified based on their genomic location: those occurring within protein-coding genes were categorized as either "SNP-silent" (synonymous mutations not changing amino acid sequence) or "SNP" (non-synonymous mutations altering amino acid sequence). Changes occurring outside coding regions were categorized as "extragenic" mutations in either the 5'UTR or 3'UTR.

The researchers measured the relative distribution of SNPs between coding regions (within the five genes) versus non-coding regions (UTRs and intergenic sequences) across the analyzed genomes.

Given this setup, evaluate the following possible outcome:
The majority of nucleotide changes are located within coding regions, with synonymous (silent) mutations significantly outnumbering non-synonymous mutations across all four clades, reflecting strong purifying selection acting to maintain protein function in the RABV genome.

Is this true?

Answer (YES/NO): YES